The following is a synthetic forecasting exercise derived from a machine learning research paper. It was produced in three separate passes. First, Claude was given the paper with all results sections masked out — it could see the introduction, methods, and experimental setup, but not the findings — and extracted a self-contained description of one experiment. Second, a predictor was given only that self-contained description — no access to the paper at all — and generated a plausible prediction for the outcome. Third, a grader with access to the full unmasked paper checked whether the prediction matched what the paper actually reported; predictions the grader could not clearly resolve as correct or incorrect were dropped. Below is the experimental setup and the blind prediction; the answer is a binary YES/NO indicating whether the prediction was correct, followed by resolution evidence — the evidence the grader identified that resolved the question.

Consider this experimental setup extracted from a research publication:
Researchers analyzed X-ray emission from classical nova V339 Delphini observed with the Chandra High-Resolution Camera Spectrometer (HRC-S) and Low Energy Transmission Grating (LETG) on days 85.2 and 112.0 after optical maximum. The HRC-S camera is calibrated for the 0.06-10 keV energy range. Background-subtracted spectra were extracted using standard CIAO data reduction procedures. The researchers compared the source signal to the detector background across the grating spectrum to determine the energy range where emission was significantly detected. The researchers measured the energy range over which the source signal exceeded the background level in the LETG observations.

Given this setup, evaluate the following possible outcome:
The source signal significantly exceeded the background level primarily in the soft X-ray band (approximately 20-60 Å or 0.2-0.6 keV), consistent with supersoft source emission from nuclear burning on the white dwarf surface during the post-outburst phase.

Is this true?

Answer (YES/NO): NO